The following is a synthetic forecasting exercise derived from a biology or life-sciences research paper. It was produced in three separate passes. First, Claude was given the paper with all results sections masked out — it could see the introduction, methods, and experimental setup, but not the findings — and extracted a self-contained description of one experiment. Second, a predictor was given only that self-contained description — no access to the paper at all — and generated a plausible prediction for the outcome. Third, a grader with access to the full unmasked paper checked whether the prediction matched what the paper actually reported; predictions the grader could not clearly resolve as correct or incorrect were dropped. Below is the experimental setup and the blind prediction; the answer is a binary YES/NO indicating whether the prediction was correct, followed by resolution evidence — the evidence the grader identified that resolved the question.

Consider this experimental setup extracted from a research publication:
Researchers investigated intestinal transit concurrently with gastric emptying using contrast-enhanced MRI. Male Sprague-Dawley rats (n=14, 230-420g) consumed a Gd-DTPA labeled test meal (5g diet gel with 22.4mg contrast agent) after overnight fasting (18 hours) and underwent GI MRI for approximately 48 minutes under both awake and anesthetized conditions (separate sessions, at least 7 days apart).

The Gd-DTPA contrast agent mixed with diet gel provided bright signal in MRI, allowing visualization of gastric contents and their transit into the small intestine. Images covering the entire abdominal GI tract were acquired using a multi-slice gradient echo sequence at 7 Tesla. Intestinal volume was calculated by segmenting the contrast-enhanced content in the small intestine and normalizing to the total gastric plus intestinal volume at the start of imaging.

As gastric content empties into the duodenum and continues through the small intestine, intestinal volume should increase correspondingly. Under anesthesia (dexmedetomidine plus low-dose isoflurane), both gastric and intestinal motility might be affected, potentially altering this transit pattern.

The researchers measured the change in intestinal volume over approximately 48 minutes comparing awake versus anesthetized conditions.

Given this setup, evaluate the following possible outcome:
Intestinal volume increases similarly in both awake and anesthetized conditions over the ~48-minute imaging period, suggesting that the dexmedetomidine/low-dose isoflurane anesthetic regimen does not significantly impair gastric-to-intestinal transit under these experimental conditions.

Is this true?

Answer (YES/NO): NO